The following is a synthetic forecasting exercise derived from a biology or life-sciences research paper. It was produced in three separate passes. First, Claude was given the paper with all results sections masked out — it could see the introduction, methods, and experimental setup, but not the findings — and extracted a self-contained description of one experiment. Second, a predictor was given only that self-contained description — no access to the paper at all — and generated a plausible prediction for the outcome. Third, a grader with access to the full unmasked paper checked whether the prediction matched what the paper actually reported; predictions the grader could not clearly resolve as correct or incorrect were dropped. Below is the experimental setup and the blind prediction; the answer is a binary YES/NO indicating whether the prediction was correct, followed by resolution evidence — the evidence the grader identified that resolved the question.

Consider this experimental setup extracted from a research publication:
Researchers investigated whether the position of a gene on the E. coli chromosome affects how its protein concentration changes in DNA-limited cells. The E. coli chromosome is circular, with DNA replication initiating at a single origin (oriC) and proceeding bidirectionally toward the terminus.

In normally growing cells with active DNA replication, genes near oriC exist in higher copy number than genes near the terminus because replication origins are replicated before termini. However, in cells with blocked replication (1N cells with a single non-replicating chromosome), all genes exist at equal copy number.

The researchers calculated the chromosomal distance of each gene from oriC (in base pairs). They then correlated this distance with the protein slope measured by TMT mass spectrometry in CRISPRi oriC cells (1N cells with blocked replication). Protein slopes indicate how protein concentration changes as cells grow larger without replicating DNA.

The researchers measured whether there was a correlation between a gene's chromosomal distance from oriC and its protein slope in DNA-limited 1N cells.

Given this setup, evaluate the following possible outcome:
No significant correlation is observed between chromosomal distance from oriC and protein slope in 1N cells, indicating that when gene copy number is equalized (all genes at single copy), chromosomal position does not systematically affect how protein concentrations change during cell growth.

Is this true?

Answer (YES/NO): NO